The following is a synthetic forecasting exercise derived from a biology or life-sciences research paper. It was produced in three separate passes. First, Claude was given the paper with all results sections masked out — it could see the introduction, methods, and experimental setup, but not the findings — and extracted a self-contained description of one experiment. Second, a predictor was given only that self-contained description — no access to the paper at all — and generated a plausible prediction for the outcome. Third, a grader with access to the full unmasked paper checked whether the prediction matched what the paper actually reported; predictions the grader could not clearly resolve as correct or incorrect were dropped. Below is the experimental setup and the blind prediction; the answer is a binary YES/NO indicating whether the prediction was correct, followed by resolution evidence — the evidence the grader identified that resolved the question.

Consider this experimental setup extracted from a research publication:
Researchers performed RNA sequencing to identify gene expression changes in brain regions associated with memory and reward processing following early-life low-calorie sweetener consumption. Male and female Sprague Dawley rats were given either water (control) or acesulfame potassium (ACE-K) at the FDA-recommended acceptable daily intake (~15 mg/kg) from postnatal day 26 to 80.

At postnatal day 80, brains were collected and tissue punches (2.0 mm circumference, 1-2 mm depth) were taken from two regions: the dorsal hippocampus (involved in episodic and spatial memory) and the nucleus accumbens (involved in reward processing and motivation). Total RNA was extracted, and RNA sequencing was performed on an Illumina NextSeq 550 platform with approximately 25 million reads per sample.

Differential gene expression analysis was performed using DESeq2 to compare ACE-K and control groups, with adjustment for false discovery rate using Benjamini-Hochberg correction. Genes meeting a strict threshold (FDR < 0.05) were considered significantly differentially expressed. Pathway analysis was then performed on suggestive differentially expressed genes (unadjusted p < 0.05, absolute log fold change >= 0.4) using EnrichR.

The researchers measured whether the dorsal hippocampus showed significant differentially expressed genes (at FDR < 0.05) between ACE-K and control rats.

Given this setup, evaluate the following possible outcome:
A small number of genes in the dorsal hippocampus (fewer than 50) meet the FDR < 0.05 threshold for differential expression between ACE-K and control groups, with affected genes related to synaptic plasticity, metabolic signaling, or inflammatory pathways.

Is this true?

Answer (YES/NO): NO